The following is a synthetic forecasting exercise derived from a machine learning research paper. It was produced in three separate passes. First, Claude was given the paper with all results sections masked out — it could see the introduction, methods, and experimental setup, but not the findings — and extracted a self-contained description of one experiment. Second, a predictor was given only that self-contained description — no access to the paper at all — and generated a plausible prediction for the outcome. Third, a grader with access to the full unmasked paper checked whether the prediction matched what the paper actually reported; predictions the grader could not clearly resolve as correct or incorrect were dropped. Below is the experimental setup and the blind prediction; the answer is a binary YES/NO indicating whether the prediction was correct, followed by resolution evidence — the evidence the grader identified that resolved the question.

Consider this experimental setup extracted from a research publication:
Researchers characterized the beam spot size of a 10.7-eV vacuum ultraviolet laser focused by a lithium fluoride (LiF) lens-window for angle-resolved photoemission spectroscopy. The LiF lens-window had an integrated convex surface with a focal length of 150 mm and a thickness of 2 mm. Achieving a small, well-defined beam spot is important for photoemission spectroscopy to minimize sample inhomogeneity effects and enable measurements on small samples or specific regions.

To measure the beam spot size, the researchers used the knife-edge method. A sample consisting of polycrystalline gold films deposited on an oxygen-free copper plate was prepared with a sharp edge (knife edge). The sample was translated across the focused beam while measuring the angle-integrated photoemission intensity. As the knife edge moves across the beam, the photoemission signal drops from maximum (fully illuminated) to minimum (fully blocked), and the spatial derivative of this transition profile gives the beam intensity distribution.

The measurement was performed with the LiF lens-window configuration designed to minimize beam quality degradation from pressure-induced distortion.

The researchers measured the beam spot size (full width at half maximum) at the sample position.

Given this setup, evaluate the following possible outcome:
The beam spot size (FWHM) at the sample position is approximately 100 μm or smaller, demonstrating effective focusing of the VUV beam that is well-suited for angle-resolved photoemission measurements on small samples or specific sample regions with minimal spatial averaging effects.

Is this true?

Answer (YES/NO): YES